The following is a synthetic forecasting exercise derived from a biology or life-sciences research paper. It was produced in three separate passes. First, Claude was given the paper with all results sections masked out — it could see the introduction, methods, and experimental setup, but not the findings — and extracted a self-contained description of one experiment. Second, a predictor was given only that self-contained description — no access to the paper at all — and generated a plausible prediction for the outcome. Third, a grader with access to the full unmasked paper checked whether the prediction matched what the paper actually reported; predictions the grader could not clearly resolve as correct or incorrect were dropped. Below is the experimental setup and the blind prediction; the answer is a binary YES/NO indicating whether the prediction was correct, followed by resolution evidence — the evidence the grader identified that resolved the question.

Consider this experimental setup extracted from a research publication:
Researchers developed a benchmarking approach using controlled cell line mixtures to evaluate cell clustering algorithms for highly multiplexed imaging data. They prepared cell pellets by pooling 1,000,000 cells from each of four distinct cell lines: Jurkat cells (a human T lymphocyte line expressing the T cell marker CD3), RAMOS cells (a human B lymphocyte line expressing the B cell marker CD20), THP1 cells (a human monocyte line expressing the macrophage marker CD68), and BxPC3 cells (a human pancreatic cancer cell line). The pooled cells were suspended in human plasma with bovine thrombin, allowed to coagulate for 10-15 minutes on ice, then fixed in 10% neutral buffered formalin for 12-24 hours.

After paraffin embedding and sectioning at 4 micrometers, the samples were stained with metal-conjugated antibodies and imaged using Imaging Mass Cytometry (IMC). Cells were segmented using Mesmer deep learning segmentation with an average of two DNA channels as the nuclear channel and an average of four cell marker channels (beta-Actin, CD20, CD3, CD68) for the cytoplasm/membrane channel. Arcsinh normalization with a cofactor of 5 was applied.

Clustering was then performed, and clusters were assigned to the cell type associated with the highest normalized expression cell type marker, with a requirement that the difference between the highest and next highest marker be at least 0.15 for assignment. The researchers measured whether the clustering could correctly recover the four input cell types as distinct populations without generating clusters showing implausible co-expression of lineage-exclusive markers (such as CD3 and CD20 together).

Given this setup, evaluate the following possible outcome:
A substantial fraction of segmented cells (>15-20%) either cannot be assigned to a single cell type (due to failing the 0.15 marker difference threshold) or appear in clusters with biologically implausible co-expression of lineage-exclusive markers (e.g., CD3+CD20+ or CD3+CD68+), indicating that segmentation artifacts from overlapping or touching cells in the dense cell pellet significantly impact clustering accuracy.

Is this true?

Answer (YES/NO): YES